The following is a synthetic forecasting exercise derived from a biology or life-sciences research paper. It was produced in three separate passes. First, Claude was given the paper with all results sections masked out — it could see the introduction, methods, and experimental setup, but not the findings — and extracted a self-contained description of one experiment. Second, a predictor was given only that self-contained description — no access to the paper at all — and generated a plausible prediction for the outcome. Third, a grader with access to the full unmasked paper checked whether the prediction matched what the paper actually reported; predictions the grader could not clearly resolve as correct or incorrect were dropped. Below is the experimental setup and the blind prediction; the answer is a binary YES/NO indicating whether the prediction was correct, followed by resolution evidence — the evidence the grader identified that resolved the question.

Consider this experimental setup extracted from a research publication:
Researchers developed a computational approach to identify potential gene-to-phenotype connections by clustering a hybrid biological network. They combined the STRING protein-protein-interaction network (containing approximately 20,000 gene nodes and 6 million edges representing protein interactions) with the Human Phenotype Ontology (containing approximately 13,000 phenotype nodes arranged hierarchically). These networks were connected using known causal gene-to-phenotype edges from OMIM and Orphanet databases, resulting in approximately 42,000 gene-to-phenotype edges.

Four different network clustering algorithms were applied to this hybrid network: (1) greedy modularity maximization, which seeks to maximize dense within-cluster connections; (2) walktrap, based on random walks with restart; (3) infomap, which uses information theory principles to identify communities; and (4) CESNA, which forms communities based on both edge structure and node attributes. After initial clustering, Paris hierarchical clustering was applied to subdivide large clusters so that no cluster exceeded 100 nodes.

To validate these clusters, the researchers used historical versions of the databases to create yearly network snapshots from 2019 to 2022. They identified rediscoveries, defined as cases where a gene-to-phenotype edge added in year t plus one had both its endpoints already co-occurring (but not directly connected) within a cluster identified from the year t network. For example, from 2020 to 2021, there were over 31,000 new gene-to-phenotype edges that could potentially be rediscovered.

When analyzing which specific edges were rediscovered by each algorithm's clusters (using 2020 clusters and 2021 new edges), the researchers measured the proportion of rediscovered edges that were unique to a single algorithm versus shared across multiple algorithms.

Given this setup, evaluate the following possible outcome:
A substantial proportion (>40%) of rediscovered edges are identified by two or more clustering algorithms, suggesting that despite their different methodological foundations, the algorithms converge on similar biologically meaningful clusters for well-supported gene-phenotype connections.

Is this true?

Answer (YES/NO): YES